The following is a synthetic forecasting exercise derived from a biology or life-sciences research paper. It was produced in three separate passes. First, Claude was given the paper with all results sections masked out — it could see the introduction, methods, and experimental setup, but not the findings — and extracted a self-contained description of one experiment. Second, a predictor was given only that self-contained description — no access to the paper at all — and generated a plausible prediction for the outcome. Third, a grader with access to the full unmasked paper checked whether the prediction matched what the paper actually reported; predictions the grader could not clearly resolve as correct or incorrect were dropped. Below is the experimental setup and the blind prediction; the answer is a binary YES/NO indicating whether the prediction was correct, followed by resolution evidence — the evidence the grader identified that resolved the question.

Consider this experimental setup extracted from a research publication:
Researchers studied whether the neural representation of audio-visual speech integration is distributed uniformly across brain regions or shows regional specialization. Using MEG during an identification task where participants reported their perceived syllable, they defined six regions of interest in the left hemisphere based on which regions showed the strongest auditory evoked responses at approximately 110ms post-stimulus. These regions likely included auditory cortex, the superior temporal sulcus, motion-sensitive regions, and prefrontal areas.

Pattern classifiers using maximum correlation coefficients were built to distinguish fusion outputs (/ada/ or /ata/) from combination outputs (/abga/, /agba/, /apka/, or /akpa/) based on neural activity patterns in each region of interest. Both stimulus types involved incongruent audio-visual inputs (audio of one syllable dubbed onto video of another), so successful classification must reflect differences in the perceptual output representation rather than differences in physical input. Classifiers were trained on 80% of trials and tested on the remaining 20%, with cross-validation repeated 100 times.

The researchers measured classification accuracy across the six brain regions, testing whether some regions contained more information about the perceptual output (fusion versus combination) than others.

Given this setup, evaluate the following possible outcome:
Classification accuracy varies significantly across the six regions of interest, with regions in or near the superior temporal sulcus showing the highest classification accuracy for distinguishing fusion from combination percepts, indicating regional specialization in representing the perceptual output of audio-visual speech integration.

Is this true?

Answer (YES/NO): YES